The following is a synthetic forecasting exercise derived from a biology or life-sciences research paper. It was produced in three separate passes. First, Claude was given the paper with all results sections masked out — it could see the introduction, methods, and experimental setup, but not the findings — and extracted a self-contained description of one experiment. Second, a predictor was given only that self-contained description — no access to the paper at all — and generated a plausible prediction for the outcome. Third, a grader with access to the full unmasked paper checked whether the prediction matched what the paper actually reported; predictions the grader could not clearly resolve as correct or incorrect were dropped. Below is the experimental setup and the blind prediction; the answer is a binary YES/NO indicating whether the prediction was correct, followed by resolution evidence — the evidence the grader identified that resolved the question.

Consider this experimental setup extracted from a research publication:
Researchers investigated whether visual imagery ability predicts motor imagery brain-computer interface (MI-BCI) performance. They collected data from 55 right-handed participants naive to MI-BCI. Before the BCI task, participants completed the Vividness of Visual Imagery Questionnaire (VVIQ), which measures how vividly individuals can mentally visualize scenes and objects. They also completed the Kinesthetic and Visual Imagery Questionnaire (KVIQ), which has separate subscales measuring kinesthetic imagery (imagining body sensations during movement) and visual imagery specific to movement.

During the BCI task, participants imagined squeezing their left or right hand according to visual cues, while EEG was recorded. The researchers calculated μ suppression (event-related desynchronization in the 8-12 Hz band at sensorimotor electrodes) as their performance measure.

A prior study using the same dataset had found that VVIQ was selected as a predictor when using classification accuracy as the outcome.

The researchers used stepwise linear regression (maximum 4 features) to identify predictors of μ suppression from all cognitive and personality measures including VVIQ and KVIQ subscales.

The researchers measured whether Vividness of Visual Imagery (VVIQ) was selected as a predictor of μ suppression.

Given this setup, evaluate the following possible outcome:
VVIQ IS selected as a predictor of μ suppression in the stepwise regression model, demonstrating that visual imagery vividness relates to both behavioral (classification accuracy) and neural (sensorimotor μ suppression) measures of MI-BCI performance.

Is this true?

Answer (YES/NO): NO